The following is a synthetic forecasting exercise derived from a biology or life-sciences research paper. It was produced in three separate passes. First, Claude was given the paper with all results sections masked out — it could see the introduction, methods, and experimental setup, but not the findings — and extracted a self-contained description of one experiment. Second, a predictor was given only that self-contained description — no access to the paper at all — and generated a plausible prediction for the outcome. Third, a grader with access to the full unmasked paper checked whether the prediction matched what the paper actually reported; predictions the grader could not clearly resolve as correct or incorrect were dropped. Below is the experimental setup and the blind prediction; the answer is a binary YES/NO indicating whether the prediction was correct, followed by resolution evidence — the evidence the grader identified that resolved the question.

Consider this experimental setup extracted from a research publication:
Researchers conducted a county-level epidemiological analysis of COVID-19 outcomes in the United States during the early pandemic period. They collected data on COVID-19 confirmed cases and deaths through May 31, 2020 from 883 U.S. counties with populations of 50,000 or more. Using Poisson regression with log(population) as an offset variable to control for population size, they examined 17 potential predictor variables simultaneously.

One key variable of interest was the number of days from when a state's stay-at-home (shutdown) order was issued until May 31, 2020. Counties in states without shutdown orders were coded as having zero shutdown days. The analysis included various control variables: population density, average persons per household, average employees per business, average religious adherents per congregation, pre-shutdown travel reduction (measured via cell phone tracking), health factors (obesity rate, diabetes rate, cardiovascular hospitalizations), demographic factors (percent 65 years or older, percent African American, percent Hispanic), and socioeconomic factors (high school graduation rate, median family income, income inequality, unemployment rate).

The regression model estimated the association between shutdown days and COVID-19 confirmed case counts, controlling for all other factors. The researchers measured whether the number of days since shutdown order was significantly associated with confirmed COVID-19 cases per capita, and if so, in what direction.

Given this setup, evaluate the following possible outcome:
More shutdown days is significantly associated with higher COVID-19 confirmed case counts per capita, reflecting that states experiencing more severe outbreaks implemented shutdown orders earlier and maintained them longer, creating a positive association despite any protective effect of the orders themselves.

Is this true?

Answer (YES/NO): NO